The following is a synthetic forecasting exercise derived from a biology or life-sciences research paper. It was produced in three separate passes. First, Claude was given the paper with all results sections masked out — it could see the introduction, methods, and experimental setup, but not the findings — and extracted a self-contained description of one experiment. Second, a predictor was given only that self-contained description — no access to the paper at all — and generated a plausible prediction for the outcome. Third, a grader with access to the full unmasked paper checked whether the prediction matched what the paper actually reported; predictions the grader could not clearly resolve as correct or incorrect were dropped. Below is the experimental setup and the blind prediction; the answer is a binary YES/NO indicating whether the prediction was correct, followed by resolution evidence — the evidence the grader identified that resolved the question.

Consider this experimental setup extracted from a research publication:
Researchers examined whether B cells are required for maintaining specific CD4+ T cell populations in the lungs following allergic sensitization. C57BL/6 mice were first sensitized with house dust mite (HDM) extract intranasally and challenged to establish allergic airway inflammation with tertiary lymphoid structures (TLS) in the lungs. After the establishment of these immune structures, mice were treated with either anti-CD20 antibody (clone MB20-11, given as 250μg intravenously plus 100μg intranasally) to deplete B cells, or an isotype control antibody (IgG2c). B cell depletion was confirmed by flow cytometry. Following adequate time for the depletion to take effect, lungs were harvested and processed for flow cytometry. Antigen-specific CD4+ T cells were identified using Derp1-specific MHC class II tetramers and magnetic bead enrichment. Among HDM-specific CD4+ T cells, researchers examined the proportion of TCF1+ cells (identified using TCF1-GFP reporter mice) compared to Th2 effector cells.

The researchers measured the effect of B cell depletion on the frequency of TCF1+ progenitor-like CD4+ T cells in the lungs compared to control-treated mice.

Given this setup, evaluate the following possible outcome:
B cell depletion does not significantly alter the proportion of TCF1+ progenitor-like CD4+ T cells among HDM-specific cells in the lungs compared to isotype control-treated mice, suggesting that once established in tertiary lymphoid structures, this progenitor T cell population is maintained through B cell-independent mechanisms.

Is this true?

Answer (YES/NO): NO